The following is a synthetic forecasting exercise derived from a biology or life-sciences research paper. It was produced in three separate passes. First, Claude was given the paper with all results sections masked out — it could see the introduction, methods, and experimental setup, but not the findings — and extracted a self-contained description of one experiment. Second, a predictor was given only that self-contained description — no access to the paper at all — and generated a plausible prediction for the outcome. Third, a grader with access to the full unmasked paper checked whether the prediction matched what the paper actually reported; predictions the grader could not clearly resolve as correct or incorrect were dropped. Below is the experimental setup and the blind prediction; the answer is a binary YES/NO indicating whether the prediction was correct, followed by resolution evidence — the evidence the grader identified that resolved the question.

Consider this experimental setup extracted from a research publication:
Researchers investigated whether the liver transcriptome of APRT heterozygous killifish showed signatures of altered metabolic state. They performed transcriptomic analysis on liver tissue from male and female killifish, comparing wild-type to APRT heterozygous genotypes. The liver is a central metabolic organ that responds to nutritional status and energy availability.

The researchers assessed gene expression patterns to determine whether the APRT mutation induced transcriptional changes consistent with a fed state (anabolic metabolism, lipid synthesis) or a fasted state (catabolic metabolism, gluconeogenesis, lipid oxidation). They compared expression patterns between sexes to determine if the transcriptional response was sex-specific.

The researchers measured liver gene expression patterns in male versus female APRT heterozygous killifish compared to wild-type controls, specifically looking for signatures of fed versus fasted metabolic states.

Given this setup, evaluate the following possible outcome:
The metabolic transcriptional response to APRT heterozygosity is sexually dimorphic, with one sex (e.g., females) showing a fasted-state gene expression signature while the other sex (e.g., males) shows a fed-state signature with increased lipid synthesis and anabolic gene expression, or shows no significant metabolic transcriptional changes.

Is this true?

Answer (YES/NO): NO